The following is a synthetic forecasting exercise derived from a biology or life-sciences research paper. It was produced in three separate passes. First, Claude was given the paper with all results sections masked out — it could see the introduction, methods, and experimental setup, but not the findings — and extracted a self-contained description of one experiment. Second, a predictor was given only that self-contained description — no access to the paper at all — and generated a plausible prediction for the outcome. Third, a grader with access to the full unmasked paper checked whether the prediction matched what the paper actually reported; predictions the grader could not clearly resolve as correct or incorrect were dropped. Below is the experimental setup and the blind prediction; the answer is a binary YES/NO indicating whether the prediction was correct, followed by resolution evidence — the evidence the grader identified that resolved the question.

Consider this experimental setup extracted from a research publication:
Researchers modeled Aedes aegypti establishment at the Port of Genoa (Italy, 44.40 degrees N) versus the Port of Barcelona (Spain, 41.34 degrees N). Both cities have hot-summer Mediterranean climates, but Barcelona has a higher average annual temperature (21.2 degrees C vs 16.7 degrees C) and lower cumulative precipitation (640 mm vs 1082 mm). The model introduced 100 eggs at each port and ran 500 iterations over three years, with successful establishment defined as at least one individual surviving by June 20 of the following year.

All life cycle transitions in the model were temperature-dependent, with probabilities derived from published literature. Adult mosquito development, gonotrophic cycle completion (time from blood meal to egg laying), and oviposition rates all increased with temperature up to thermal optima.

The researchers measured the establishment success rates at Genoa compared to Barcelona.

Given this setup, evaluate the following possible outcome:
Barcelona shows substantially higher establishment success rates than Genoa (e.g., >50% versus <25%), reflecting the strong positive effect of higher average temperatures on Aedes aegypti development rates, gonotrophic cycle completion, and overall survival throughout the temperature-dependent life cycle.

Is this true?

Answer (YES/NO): YES